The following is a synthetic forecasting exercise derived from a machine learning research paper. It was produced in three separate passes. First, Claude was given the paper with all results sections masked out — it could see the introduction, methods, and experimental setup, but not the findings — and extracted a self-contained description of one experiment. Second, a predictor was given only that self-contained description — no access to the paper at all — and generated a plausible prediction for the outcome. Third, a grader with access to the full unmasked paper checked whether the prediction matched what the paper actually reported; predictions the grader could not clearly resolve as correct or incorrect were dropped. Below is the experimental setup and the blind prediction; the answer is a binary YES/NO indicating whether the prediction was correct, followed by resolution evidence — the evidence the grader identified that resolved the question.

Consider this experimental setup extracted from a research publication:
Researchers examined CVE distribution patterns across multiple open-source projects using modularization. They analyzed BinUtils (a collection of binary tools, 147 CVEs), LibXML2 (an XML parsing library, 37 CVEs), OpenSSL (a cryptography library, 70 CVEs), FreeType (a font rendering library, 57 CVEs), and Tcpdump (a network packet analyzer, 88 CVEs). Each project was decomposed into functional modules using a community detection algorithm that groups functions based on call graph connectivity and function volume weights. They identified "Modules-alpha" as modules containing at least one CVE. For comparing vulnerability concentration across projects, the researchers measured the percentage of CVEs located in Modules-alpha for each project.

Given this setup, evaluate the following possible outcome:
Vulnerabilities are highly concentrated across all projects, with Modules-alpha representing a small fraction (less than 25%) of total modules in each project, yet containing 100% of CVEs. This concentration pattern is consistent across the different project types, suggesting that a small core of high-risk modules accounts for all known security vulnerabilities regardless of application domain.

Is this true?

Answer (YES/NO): NO